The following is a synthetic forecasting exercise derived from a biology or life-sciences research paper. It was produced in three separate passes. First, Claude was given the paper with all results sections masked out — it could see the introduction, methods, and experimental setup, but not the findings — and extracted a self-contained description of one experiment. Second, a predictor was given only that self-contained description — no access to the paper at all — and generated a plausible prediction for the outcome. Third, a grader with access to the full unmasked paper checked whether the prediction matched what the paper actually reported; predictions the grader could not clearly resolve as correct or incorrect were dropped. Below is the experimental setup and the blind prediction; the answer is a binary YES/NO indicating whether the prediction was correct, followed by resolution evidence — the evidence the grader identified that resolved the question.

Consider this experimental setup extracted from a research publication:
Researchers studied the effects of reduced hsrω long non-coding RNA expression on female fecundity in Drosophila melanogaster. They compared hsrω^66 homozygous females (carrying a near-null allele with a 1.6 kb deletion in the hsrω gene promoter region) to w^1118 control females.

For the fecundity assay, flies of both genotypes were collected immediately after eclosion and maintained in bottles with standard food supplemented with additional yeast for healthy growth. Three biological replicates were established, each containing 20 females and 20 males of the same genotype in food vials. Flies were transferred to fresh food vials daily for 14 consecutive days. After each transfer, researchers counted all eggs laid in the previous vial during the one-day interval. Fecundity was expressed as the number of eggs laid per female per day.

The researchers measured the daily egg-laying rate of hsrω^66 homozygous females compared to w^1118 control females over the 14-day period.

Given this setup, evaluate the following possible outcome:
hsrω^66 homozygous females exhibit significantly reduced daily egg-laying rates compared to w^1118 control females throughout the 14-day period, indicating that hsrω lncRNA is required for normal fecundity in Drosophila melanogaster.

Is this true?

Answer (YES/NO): YES